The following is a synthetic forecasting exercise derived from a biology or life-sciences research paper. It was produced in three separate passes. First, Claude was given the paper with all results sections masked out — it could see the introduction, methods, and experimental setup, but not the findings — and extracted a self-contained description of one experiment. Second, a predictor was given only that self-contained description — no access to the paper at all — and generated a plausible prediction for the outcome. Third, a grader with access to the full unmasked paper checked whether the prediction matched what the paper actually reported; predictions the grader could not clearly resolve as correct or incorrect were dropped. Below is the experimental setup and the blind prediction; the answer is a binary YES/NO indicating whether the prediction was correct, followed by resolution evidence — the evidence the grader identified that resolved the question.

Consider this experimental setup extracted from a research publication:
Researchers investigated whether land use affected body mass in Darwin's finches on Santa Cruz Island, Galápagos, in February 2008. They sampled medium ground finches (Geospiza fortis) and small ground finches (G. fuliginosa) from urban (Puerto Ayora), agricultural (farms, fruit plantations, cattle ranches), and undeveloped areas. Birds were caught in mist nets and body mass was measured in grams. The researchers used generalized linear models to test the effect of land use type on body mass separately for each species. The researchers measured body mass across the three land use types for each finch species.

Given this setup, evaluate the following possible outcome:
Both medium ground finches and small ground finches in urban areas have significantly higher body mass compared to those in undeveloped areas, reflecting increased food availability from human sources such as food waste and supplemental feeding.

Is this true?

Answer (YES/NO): NO